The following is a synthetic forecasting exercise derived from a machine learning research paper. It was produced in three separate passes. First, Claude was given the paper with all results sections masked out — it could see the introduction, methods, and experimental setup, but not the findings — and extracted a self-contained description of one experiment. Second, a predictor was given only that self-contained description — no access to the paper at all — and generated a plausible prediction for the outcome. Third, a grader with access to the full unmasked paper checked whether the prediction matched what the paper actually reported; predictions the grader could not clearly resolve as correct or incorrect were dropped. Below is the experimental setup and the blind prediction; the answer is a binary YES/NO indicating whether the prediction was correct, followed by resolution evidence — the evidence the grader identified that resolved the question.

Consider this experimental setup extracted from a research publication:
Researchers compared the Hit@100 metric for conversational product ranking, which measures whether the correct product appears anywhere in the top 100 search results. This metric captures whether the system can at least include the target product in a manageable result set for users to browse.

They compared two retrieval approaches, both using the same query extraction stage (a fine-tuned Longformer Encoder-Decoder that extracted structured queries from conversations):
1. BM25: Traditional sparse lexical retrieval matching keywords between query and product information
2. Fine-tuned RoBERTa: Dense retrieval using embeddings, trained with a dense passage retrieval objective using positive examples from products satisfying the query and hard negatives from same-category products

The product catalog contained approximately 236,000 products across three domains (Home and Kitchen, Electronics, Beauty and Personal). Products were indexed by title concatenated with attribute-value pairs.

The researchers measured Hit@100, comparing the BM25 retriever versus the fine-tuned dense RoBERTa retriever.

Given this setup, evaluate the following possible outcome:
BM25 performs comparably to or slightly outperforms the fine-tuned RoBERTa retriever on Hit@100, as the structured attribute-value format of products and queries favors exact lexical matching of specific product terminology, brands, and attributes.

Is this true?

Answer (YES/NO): NO